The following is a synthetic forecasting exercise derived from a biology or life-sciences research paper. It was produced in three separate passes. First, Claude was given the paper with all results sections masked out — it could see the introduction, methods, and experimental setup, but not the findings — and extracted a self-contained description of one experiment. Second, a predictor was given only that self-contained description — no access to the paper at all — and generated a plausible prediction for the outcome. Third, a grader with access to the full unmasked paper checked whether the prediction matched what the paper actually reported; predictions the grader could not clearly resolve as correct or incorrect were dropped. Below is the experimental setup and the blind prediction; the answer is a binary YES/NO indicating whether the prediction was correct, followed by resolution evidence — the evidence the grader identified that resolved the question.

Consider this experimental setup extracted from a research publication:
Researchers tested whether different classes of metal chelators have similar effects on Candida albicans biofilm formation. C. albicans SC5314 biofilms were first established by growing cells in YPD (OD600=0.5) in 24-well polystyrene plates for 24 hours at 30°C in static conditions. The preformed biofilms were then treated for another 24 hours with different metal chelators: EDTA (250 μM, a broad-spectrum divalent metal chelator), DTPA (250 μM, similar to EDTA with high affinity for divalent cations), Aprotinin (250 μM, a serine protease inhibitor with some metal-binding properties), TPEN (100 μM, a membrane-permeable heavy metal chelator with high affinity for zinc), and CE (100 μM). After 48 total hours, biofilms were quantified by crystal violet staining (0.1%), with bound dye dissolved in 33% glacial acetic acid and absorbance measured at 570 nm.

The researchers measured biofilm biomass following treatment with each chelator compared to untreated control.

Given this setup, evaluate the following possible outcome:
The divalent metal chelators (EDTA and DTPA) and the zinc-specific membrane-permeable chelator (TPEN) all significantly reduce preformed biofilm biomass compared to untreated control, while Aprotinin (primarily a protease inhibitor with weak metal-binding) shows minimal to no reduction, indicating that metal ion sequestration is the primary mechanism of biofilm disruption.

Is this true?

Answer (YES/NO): NO